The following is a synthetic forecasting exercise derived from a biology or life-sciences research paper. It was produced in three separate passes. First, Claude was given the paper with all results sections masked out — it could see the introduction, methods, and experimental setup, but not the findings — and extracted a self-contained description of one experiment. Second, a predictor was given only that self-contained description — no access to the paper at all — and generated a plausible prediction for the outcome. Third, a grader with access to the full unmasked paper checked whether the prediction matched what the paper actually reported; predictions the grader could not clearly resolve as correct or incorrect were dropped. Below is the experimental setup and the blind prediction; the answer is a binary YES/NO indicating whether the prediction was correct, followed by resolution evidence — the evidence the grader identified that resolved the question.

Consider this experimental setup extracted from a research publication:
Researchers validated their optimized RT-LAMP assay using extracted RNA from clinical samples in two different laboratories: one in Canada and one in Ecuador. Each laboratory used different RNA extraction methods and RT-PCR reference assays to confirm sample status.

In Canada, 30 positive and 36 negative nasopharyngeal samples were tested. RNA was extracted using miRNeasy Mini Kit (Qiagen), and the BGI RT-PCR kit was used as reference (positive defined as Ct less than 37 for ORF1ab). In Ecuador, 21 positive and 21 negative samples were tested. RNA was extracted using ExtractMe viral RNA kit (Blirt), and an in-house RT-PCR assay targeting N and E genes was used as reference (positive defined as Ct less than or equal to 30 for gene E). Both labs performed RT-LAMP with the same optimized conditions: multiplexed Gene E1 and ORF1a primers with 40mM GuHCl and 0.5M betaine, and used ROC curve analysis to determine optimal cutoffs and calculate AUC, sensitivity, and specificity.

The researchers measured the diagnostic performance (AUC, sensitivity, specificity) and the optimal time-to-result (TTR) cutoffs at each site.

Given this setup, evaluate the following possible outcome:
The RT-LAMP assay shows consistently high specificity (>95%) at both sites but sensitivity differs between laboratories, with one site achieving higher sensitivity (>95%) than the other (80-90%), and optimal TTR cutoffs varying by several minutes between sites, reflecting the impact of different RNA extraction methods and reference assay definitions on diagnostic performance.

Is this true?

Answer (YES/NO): NO